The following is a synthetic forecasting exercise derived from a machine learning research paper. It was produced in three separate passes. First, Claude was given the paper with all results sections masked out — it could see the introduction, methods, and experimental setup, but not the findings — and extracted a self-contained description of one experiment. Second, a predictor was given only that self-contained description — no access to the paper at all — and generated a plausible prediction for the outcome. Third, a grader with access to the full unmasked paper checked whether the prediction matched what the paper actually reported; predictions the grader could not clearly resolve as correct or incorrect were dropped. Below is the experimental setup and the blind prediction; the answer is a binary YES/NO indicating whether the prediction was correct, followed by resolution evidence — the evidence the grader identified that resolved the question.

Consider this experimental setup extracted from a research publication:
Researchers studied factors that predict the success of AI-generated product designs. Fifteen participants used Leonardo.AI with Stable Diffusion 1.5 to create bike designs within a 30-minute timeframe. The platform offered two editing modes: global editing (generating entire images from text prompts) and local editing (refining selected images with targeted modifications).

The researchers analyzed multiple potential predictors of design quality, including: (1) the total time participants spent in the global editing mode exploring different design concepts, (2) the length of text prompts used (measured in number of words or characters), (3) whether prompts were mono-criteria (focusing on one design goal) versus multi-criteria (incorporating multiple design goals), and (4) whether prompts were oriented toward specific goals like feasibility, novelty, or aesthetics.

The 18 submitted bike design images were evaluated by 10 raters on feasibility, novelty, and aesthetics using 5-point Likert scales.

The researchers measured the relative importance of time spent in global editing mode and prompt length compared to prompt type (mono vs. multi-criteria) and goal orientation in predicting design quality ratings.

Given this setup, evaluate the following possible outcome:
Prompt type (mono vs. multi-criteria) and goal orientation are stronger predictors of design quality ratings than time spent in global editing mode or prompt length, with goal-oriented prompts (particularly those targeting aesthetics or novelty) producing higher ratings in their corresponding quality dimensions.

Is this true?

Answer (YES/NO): NO